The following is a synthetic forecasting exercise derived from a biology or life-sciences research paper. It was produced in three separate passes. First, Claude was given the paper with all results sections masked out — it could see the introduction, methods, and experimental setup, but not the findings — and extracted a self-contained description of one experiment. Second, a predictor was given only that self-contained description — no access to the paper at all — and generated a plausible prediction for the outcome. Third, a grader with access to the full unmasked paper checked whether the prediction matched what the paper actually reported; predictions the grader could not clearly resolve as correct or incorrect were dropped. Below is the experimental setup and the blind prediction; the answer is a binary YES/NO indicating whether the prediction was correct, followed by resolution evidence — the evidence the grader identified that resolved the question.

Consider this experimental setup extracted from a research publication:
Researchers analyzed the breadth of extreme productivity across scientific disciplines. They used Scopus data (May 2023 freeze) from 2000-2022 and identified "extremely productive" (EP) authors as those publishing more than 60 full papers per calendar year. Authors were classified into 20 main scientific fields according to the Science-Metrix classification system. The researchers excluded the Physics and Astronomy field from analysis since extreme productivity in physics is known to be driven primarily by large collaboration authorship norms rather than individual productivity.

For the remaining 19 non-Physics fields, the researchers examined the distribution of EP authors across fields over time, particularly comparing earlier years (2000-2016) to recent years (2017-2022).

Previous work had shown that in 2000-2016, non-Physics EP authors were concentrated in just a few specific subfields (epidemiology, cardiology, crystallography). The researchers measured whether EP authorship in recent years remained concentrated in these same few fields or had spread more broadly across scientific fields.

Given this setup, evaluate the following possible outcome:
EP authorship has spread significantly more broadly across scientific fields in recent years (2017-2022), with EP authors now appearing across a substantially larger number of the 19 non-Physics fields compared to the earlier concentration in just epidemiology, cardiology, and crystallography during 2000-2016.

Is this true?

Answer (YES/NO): YES